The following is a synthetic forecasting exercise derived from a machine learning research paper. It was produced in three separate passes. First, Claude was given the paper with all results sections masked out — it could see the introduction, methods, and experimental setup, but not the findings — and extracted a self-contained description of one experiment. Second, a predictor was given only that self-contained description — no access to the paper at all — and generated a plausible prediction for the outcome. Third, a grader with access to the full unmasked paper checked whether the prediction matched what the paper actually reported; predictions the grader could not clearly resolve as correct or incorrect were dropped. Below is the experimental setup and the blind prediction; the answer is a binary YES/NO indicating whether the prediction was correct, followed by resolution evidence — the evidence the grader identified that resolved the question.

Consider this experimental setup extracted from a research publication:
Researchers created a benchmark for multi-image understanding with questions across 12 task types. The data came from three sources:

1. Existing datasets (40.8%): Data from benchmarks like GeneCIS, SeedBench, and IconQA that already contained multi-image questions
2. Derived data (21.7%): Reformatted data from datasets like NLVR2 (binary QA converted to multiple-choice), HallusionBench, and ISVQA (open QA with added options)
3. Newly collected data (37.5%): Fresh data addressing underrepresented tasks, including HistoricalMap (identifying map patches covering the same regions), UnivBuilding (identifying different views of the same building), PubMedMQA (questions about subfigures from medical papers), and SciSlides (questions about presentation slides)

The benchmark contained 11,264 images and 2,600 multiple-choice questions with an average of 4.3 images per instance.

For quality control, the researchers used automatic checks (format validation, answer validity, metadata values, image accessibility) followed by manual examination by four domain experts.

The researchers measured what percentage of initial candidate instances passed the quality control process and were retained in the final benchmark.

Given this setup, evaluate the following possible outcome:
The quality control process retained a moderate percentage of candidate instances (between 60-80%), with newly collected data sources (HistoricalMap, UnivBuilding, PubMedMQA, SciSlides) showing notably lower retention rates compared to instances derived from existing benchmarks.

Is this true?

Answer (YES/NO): NO